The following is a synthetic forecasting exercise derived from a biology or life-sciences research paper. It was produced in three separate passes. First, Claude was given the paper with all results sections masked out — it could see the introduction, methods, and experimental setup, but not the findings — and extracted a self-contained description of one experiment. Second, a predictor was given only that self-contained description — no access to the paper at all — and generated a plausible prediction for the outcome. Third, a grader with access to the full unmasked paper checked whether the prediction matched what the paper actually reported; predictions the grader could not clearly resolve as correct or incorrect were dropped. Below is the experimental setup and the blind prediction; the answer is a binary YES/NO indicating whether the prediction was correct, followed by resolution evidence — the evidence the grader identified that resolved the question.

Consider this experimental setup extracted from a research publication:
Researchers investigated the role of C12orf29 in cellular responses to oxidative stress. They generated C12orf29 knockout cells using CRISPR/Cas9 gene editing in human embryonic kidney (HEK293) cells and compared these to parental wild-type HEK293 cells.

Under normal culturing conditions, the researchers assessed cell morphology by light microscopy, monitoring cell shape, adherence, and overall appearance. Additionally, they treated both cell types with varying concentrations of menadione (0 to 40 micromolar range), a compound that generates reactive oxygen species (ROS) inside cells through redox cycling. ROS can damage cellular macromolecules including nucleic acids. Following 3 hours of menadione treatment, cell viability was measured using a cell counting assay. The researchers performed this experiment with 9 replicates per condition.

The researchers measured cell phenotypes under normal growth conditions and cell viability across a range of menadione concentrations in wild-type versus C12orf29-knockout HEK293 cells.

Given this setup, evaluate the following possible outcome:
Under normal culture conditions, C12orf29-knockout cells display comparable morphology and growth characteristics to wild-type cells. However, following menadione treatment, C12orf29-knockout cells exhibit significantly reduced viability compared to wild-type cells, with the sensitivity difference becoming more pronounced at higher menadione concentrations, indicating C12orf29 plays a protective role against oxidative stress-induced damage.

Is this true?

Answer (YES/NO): YES